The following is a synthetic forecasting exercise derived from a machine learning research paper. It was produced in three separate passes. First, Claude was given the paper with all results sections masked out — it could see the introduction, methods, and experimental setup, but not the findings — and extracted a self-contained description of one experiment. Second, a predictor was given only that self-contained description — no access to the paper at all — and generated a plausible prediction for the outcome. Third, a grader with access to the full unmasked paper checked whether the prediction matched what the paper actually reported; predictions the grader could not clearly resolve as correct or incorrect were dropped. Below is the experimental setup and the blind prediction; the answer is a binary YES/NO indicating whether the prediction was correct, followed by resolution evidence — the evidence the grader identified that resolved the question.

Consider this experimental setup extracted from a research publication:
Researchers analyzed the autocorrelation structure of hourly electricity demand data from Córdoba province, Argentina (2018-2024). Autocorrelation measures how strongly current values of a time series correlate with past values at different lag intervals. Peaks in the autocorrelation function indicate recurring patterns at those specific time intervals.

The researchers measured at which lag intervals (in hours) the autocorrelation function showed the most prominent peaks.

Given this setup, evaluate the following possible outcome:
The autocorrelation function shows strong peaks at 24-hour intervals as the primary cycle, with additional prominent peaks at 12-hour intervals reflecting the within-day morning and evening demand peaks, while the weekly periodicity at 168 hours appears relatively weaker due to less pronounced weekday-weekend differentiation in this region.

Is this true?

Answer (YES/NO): NO